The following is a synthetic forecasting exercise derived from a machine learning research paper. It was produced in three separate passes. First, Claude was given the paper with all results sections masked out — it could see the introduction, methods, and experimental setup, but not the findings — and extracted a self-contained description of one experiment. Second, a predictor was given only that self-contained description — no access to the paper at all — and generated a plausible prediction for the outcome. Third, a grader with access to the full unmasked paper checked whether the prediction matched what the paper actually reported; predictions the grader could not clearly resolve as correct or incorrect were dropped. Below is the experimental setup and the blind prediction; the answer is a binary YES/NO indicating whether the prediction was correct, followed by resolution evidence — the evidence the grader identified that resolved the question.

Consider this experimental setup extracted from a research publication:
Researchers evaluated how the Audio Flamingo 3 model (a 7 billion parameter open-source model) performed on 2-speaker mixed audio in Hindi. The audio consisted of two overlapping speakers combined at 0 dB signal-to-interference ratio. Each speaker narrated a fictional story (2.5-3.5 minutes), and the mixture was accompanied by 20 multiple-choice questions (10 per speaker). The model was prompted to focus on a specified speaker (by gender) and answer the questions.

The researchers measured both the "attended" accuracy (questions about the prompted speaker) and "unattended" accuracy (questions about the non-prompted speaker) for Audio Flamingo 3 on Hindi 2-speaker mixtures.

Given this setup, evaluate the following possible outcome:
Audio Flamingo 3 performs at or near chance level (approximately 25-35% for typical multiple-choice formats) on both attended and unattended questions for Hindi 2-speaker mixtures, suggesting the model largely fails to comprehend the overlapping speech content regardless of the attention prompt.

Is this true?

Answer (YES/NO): YES